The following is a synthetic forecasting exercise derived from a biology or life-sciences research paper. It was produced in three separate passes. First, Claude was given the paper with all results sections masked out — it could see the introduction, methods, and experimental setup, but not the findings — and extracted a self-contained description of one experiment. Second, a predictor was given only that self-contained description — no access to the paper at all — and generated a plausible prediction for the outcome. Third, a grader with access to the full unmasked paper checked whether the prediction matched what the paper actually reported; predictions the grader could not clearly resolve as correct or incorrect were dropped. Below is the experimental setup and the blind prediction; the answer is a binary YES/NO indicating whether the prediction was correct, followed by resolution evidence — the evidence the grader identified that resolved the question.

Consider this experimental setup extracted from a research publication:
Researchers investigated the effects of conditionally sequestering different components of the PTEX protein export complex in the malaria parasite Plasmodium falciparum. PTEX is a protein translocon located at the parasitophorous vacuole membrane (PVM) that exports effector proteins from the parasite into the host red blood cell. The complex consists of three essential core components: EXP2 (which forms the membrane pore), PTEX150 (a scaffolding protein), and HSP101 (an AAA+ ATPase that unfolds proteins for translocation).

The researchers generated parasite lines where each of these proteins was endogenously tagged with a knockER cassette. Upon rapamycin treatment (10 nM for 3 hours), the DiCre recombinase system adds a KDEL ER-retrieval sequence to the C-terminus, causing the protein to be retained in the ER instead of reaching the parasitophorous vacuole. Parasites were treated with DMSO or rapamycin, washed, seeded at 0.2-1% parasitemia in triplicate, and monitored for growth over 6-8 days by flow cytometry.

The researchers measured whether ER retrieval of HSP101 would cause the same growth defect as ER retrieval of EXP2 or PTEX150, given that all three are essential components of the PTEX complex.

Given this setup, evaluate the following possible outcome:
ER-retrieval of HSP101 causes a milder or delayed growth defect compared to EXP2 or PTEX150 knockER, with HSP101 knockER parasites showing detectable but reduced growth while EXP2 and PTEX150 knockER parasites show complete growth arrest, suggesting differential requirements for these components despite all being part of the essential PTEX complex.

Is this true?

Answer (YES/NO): NO